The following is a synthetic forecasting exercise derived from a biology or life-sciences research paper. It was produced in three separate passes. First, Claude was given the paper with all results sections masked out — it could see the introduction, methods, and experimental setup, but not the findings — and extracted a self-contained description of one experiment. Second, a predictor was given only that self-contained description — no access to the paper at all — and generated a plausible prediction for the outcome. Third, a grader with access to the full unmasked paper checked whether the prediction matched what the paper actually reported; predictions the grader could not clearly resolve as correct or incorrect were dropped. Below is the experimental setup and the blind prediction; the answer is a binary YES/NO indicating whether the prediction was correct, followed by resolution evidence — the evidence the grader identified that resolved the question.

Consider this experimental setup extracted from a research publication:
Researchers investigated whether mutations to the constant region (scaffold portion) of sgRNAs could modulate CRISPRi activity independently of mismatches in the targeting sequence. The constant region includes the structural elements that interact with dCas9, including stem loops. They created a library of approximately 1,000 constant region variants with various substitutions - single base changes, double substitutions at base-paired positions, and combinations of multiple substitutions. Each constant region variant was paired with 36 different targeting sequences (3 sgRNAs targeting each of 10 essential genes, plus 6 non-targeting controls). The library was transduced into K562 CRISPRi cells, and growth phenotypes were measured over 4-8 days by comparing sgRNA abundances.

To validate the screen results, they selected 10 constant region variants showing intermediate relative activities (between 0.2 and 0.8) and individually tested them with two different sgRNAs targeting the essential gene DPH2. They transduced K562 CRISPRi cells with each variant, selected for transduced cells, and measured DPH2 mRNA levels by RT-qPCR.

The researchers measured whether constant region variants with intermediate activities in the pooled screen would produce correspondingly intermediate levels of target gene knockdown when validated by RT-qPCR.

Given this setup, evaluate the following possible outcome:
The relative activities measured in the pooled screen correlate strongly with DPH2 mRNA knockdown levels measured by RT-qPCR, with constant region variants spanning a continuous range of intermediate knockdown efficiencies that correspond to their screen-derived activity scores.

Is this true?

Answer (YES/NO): NO